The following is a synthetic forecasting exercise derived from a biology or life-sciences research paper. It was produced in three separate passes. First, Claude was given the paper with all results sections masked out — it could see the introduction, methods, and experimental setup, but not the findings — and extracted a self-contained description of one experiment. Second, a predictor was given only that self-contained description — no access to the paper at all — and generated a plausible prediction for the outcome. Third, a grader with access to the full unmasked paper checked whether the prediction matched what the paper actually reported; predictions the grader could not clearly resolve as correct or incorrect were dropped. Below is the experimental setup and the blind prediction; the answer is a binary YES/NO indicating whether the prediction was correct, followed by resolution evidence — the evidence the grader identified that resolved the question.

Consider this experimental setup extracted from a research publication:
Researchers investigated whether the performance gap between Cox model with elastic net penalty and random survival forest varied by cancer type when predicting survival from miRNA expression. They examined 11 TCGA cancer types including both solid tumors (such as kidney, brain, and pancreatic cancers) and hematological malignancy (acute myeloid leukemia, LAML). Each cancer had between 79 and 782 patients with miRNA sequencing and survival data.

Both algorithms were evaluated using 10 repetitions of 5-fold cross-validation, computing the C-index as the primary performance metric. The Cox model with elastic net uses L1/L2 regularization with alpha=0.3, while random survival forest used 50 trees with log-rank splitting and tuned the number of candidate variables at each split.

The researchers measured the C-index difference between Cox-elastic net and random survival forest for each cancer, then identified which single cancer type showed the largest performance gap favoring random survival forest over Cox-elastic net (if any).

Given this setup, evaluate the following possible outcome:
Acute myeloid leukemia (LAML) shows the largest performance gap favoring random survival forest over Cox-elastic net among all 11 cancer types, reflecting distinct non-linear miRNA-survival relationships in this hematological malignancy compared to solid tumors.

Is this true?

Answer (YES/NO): NO